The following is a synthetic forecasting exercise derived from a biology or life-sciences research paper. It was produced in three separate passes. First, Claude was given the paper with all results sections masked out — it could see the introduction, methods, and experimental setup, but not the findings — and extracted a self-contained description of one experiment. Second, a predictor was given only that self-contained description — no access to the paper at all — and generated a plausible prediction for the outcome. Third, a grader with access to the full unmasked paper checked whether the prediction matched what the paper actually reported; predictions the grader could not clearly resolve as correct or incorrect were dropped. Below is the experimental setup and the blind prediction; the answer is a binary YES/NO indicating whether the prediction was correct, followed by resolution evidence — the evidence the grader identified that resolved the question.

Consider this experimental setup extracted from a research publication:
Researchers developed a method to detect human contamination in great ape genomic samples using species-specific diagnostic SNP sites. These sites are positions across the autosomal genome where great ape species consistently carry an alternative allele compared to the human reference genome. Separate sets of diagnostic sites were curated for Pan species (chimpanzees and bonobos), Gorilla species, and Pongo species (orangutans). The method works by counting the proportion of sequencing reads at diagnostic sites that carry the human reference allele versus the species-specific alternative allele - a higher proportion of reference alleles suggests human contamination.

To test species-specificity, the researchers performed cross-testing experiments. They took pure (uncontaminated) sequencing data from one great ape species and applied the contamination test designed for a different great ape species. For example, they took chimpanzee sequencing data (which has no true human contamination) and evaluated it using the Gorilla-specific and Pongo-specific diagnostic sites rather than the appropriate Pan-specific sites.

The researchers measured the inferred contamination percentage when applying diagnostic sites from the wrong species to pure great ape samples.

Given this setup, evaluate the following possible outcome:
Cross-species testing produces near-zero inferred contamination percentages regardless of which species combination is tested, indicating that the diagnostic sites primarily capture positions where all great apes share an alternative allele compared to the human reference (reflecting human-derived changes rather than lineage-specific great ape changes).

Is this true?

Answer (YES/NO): NO